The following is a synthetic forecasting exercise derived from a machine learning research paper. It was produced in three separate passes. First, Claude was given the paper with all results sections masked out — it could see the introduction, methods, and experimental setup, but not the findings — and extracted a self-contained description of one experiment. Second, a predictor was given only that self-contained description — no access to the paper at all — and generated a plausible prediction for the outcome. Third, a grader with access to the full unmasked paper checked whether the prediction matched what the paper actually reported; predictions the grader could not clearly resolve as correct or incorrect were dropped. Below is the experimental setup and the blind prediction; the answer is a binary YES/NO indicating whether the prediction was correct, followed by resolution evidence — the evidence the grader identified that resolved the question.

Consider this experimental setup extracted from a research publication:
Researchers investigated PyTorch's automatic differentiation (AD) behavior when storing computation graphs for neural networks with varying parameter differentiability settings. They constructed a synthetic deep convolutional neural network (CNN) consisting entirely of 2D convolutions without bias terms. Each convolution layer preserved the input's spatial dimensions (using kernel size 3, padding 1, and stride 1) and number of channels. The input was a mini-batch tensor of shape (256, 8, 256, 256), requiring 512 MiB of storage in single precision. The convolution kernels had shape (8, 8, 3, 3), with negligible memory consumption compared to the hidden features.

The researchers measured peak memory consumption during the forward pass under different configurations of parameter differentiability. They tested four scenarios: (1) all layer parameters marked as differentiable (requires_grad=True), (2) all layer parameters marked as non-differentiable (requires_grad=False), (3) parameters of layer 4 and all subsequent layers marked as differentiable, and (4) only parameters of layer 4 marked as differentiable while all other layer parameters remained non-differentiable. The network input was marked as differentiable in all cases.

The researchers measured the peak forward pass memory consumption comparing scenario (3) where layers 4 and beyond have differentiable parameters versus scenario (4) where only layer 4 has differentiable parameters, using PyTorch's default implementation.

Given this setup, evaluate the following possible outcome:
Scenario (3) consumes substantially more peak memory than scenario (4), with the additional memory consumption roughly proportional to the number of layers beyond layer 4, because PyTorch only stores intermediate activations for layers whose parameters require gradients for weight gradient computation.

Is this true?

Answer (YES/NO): NO